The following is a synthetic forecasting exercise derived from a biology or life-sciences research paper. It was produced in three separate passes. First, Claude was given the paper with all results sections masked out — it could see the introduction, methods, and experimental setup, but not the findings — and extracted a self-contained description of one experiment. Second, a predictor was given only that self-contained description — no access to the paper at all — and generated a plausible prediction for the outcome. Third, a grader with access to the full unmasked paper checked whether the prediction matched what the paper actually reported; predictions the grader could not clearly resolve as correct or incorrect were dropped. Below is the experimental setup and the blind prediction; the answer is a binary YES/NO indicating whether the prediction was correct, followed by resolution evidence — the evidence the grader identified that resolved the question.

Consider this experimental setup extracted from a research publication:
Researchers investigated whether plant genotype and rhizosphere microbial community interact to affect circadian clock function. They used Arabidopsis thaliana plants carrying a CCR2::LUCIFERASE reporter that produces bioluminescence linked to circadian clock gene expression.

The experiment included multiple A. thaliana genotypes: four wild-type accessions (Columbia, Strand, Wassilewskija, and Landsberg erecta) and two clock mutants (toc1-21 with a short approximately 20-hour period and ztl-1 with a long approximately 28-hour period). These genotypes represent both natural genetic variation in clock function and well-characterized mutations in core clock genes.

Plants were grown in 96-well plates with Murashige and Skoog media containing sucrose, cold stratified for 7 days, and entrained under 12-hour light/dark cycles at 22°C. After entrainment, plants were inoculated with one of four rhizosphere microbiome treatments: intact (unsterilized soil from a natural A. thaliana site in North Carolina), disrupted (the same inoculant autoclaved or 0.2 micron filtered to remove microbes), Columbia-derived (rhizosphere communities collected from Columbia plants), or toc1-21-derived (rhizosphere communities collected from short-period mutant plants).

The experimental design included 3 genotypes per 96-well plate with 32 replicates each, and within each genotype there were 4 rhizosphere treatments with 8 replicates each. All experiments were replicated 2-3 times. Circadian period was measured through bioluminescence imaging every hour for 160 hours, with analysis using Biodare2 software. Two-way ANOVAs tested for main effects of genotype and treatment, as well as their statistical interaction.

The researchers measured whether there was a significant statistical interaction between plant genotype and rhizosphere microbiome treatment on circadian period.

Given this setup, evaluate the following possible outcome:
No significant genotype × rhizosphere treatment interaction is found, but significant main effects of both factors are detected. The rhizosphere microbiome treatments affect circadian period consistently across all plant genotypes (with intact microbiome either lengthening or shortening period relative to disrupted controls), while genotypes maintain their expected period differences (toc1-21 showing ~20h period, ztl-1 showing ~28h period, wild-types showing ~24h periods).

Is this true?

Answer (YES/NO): NO